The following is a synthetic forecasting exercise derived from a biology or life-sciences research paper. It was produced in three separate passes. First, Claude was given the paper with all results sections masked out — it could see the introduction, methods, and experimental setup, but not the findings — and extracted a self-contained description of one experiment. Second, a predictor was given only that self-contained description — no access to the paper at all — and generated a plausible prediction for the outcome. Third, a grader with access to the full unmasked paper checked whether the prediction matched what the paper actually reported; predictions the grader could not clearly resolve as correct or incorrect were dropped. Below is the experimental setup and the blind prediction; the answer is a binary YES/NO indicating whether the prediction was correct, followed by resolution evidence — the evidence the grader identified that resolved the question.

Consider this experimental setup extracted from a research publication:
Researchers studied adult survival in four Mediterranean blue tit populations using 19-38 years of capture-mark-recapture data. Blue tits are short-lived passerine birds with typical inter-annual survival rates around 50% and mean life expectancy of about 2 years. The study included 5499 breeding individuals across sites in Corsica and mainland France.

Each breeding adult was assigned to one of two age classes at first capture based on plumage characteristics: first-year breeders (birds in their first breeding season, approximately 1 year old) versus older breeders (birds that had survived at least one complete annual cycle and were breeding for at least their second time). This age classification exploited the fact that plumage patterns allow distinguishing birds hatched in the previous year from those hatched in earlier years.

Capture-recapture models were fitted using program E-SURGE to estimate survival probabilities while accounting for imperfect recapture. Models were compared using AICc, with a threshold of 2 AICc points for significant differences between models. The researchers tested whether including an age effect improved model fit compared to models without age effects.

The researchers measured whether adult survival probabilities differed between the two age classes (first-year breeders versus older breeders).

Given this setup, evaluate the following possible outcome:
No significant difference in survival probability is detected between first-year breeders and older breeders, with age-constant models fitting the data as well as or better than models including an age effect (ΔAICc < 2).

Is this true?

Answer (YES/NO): NO